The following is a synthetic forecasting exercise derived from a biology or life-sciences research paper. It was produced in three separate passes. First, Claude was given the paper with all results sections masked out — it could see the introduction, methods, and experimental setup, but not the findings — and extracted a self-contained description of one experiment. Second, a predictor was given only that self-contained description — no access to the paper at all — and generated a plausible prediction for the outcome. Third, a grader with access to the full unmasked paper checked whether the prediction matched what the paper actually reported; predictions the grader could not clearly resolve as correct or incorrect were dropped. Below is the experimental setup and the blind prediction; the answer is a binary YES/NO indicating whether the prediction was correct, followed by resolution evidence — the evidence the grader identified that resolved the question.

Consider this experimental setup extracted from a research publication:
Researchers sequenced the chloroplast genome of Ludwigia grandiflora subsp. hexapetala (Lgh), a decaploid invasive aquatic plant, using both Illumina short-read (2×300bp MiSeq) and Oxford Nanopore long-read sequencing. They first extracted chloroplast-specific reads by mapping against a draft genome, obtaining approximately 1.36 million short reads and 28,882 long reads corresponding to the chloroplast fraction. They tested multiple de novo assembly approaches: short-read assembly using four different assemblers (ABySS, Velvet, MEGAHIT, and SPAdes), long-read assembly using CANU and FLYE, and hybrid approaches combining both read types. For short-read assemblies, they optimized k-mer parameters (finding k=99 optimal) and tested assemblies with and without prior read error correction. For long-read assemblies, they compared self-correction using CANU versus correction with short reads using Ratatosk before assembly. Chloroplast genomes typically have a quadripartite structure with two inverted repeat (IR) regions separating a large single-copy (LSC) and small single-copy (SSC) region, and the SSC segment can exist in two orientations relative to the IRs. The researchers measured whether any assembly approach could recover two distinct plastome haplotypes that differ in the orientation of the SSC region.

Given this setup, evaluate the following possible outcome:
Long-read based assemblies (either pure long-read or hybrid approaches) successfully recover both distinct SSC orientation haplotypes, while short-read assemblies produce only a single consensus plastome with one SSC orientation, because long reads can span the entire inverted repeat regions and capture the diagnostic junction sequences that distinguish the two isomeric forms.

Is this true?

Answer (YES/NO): NO